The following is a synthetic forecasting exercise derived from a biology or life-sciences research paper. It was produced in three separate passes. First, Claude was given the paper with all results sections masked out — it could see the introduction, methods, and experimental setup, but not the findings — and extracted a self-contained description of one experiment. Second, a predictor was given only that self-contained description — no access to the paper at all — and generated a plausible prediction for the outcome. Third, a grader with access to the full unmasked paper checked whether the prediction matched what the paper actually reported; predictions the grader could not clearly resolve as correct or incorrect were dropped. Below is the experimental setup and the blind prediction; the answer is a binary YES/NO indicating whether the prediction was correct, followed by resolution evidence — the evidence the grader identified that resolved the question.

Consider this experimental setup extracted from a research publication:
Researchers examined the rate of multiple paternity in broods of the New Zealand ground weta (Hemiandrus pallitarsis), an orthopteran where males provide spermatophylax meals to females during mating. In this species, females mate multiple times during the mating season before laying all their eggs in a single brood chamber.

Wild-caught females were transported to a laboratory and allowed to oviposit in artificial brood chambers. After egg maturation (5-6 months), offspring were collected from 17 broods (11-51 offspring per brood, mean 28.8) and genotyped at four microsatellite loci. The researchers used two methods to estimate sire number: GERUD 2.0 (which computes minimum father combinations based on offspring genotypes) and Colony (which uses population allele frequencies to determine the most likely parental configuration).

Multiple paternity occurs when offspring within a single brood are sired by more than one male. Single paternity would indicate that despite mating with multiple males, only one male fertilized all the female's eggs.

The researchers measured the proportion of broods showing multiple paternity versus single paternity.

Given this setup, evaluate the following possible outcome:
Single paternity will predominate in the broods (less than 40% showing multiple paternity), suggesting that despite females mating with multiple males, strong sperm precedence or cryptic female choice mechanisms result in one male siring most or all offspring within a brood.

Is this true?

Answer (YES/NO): NO